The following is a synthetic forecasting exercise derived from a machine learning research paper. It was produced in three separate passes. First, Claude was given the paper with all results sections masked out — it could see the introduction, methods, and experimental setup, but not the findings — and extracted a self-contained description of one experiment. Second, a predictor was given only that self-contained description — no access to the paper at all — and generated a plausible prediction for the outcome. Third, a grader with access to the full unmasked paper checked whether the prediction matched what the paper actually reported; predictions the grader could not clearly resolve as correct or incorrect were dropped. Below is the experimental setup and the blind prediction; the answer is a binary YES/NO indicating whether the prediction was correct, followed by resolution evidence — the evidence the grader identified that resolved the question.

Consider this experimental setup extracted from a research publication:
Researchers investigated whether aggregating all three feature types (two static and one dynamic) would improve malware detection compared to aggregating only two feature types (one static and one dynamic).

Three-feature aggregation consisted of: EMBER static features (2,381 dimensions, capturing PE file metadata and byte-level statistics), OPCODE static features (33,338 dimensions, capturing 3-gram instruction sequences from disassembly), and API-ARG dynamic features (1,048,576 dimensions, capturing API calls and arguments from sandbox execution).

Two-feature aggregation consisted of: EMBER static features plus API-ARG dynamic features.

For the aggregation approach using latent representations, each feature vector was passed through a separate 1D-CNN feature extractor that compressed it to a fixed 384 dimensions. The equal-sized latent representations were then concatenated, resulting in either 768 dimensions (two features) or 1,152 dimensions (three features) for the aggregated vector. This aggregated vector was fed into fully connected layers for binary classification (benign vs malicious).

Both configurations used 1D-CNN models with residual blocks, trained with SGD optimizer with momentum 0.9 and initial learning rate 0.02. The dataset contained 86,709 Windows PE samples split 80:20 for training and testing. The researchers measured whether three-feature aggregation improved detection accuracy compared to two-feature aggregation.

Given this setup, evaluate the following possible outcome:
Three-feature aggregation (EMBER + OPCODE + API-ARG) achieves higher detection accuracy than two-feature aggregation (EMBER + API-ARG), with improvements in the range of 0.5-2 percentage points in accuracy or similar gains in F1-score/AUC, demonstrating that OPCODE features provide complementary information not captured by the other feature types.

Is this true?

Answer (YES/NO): NO